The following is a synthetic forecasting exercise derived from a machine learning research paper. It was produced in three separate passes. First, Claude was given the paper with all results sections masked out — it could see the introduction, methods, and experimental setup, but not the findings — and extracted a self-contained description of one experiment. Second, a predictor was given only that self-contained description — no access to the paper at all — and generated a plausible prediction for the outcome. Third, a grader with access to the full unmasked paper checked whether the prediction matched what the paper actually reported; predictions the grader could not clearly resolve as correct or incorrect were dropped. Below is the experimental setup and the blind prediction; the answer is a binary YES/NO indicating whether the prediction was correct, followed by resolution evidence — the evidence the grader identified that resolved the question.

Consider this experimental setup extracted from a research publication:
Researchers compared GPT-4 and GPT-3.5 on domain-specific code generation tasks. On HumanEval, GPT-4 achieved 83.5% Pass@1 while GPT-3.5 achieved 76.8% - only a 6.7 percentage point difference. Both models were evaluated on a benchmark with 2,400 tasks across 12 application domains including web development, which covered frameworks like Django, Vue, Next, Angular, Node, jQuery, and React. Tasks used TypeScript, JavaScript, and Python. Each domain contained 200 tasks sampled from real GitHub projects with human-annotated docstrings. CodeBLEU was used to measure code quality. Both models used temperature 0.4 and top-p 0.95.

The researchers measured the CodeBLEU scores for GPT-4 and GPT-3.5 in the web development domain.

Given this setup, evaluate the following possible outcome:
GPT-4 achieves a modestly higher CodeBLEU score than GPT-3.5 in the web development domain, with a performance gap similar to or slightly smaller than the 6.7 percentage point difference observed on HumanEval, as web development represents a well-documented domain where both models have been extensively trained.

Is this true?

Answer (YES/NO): NO